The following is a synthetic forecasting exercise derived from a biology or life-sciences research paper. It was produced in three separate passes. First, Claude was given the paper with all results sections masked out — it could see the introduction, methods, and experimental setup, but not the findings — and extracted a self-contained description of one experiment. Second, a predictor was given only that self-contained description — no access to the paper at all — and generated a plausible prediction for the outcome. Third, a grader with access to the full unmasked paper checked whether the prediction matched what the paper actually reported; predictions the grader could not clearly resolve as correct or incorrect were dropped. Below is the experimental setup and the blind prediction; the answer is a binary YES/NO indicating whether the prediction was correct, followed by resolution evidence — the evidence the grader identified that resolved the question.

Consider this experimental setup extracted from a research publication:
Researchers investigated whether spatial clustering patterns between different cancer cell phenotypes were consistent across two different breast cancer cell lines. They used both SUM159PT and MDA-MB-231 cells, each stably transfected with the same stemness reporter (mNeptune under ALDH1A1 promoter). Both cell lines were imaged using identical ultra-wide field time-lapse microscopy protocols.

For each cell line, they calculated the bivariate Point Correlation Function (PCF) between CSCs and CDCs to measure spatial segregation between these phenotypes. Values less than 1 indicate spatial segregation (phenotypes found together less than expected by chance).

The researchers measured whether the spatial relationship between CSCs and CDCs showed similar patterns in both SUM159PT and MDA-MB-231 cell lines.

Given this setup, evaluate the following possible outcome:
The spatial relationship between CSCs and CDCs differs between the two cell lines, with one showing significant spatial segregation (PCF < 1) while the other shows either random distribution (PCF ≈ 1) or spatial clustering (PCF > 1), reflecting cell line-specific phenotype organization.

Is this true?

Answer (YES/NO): NO